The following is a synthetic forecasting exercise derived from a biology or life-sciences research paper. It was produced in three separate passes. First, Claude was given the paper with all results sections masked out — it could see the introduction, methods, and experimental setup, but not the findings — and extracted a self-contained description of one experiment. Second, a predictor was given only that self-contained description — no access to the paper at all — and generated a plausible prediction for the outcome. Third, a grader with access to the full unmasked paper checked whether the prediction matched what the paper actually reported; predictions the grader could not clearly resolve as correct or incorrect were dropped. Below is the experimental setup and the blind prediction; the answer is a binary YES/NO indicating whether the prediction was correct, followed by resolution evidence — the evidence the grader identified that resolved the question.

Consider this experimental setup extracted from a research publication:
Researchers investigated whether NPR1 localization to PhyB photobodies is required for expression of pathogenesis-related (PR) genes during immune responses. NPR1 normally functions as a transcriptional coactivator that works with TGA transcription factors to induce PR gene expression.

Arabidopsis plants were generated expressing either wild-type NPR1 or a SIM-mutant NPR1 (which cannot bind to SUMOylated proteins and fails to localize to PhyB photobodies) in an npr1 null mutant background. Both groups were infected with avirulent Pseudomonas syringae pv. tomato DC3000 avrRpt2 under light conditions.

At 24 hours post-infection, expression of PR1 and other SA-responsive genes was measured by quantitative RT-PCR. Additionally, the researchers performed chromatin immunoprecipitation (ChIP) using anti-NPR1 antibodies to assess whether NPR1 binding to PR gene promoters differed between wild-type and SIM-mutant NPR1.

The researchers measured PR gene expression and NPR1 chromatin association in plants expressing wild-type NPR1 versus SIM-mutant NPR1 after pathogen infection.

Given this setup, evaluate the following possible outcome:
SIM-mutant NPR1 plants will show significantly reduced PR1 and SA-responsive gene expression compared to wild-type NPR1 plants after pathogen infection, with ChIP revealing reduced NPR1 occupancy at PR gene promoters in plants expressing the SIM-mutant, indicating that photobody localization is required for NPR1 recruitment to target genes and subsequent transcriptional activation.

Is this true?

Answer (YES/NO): YES